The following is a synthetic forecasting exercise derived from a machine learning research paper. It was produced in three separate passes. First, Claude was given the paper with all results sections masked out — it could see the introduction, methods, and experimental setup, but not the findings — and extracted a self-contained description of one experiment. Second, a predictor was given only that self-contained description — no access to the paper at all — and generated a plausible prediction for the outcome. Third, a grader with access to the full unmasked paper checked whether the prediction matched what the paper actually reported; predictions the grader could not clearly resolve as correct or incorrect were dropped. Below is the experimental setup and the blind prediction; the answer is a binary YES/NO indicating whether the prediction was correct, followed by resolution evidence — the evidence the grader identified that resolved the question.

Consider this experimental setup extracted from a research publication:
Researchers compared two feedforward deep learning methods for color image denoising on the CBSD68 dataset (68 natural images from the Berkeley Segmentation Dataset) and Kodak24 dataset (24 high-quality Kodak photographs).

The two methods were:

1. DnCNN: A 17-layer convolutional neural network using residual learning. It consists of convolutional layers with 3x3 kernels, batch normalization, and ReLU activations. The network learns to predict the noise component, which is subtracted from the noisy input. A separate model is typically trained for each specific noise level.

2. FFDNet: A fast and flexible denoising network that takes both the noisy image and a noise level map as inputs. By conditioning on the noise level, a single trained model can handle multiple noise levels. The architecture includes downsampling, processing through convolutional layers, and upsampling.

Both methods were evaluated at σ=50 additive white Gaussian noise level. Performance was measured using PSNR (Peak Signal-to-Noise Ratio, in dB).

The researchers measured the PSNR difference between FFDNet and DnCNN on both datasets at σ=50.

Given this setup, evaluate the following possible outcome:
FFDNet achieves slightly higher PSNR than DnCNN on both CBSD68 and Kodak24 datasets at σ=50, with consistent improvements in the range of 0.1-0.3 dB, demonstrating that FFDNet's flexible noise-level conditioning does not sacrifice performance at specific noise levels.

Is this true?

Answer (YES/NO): NO